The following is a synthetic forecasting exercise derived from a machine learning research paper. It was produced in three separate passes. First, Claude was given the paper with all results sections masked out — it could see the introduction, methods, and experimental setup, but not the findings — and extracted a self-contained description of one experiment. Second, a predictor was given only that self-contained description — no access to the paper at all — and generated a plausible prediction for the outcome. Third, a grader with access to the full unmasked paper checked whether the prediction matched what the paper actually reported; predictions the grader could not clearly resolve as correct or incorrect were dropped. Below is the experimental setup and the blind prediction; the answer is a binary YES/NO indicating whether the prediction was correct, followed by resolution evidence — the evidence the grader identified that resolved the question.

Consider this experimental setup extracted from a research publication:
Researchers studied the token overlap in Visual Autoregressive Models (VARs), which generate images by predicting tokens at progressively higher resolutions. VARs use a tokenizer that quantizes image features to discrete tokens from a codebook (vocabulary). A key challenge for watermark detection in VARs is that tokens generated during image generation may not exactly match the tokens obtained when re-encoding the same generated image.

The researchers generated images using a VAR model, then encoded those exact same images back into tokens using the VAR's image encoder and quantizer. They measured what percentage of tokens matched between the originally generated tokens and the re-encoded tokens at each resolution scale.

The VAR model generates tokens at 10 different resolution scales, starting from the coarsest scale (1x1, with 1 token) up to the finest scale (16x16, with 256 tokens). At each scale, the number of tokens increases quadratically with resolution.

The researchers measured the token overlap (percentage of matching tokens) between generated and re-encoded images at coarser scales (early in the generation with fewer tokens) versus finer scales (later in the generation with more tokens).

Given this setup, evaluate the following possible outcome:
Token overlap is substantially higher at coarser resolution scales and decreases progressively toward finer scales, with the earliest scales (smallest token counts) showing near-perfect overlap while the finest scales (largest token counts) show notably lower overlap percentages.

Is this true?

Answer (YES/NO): NO